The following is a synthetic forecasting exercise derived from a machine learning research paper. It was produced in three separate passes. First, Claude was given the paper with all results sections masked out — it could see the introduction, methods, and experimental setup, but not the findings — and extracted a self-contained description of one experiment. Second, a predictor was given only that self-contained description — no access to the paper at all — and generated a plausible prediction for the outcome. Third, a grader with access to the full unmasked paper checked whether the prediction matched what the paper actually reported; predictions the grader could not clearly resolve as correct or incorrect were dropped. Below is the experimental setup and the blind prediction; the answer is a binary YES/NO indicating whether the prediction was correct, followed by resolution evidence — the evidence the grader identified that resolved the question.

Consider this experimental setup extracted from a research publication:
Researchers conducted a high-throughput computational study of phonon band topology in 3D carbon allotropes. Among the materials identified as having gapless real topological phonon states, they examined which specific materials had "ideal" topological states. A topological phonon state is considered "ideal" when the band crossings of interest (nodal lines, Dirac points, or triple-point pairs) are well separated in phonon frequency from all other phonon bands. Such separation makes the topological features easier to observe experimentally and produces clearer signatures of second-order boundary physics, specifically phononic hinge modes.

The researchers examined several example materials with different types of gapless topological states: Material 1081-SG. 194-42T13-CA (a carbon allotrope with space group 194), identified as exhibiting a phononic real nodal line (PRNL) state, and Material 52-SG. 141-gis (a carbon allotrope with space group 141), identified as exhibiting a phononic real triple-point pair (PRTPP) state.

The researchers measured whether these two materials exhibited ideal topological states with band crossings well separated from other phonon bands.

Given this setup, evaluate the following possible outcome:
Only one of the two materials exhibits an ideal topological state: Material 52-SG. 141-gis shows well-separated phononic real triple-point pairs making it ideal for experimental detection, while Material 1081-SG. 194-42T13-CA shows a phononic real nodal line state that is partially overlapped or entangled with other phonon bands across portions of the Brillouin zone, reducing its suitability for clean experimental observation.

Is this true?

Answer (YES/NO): NO